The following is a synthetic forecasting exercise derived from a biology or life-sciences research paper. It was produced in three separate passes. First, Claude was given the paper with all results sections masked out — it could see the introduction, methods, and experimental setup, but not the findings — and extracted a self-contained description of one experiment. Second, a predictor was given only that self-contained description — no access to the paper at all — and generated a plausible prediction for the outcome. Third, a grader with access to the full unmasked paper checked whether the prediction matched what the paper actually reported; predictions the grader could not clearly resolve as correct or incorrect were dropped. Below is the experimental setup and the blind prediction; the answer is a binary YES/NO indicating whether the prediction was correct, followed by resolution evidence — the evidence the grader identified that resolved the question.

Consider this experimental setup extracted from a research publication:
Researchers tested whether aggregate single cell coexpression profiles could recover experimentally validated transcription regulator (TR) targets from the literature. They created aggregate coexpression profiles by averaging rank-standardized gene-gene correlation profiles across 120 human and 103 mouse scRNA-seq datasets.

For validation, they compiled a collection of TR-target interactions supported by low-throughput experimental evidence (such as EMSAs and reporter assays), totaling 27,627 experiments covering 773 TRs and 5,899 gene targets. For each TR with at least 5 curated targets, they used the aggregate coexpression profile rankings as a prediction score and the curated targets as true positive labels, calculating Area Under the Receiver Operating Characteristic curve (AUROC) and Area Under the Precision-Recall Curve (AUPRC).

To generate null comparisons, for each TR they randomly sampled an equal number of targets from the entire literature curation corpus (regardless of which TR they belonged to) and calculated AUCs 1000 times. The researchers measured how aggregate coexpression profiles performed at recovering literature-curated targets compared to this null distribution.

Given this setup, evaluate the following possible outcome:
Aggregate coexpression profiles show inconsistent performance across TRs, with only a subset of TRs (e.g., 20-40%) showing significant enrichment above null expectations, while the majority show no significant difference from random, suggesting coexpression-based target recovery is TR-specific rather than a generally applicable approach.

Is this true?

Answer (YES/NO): NO